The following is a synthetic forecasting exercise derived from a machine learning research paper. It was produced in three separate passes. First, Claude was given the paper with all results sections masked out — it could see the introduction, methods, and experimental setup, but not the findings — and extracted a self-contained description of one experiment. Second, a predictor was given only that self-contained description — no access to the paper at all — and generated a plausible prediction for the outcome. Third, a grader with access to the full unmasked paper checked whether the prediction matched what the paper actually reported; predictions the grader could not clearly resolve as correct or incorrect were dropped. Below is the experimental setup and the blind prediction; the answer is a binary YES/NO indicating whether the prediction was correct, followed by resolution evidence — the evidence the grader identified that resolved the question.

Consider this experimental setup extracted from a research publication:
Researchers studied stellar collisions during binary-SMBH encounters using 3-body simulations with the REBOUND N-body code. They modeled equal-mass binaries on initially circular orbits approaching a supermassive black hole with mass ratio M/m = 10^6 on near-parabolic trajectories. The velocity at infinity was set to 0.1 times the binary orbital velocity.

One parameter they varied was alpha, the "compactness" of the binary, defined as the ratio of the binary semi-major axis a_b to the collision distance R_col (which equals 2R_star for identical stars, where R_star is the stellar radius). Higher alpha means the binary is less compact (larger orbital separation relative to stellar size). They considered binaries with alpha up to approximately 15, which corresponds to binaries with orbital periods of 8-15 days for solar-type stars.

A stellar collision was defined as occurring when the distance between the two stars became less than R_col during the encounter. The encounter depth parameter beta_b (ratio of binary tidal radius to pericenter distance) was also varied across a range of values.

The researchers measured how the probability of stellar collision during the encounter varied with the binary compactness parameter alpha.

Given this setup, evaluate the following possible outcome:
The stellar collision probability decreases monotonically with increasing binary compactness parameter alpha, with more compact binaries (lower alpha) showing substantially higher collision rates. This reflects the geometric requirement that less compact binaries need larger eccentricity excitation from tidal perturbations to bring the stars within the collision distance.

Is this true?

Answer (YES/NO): YES